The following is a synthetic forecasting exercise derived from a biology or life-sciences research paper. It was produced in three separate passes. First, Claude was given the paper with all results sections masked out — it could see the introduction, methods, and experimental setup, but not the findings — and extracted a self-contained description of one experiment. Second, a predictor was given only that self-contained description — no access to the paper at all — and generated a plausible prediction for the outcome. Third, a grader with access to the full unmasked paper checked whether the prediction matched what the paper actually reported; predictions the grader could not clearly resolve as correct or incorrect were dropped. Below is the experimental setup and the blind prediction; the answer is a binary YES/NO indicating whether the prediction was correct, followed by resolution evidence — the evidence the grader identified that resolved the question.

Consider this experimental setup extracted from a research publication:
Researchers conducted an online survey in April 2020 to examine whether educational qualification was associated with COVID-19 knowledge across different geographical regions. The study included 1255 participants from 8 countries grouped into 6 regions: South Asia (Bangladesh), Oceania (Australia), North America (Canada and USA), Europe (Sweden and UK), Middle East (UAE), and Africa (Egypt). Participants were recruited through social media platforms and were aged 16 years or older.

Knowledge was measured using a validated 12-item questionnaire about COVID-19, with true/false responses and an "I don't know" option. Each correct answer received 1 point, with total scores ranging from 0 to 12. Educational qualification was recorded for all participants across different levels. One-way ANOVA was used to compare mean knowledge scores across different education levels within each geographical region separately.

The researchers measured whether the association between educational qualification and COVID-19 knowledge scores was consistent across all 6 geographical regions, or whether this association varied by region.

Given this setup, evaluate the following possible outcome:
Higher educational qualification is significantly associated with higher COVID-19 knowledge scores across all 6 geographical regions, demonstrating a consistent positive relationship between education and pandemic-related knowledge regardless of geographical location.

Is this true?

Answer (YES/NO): NO